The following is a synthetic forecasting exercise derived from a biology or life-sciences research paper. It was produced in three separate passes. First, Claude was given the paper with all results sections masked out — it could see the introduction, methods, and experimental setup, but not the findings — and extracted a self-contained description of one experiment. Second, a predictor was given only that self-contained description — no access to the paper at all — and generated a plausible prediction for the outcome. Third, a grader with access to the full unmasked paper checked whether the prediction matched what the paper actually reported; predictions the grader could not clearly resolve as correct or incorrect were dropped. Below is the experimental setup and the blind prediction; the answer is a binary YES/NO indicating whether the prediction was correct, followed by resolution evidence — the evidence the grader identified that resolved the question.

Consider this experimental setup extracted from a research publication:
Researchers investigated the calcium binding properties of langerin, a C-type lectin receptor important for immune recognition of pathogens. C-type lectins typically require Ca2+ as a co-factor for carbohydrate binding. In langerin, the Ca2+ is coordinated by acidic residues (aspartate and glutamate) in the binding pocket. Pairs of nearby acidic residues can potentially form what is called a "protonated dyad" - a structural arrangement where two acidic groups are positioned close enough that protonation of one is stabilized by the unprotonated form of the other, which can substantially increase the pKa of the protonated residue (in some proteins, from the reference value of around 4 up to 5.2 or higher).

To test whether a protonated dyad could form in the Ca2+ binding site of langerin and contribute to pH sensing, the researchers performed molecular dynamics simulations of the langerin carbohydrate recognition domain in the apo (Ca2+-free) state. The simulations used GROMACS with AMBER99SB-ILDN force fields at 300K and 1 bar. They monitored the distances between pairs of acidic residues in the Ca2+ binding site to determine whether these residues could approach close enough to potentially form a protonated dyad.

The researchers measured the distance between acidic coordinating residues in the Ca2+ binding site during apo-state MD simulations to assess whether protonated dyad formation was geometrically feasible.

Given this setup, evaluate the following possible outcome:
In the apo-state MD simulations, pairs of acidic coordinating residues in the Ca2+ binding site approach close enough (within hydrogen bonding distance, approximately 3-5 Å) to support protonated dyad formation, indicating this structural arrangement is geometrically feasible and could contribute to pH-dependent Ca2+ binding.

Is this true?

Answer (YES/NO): YES